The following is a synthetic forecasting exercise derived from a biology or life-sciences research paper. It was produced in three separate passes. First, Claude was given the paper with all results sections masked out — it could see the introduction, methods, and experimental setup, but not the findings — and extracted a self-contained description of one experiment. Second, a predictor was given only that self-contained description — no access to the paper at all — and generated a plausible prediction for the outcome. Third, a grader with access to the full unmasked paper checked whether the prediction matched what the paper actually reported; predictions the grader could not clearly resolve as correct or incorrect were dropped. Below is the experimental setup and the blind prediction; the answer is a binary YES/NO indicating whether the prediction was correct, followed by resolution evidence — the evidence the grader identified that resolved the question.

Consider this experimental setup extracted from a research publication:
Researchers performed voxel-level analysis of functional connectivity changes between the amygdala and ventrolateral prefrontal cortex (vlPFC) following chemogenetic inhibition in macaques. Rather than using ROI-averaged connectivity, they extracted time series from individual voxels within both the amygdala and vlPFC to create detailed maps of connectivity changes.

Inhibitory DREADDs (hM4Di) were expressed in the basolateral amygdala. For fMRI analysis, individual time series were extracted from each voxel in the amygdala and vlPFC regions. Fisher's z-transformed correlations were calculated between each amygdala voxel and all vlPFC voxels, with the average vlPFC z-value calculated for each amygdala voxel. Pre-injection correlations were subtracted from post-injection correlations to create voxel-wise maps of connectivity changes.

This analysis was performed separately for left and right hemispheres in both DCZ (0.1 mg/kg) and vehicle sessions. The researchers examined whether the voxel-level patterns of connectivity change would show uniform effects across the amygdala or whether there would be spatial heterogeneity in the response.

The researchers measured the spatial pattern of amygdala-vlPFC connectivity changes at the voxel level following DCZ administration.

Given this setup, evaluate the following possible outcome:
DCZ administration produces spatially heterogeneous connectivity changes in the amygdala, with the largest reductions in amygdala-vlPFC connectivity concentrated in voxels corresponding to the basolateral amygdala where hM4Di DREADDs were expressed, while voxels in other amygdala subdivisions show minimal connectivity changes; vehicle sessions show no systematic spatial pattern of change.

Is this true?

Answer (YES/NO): NO